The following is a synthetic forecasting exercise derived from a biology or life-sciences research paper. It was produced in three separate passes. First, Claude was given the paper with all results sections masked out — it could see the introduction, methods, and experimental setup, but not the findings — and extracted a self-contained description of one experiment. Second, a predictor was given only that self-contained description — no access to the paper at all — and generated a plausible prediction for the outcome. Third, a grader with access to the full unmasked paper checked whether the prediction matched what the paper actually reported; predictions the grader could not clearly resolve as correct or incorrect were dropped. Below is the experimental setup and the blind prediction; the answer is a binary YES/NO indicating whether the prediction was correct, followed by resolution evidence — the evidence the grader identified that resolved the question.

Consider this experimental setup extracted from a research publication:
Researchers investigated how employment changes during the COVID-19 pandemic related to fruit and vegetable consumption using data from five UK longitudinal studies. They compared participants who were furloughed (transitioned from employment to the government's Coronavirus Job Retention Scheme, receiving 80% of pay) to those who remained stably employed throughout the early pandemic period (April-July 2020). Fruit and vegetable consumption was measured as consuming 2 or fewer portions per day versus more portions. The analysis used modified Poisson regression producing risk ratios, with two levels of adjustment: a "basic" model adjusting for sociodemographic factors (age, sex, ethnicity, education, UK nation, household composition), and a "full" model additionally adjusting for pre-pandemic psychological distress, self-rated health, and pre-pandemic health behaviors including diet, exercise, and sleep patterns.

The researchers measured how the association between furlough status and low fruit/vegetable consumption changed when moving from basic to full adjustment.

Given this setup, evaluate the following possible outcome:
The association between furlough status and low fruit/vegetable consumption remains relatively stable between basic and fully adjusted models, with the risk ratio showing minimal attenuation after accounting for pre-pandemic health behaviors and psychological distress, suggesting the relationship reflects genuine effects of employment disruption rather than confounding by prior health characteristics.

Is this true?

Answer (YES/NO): NO